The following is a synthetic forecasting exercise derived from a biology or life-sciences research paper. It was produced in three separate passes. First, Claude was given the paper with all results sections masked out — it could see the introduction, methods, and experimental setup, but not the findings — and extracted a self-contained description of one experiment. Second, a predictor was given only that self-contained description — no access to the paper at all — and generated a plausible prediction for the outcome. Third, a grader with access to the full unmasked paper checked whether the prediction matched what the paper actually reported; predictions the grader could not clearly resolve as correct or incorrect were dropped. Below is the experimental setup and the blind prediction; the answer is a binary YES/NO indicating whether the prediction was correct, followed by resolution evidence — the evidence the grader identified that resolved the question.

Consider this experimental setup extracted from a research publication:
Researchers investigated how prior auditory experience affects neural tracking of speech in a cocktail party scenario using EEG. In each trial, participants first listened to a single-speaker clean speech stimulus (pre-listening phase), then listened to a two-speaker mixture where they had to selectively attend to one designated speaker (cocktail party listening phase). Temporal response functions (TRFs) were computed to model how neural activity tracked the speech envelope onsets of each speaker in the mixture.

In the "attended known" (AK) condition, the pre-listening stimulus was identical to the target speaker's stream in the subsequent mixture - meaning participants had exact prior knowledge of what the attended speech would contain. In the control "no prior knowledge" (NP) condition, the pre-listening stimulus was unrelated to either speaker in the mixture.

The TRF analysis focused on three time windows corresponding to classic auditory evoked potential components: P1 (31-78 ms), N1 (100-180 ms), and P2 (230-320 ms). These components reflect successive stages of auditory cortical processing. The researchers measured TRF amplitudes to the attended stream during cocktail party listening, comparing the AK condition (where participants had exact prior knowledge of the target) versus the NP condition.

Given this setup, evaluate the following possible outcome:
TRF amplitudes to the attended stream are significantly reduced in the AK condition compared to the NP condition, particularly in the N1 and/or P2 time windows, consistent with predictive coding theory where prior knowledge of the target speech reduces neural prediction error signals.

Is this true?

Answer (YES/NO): YES